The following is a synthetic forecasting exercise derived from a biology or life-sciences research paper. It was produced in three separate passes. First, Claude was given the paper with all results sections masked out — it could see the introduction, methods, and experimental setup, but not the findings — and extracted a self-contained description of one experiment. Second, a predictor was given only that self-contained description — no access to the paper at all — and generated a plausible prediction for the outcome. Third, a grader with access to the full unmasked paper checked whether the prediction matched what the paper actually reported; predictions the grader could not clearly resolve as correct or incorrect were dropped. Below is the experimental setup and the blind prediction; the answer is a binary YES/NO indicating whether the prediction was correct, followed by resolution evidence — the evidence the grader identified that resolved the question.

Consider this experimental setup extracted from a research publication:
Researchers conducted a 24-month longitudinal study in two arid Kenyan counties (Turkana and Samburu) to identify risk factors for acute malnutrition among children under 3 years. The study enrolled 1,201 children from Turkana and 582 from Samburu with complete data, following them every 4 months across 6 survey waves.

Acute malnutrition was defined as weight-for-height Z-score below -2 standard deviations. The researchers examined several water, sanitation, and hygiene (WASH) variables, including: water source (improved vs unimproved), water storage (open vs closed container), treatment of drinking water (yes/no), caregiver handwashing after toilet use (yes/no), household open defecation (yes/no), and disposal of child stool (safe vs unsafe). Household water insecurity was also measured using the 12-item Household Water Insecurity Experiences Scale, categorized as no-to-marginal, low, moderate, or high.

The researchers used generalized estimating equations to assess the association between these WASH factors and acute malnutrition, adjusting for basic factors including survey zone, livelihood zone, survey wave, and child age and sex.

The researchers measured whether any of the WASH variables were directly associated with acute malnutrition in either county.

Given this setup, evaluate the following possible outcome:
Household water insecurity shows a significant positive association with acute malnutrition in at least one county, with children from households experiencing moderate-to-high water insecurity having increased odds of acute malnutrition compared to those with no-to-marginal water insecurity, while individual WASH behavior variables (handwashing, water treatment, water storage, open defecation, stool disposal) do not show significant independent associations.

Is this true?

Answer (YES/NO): NO